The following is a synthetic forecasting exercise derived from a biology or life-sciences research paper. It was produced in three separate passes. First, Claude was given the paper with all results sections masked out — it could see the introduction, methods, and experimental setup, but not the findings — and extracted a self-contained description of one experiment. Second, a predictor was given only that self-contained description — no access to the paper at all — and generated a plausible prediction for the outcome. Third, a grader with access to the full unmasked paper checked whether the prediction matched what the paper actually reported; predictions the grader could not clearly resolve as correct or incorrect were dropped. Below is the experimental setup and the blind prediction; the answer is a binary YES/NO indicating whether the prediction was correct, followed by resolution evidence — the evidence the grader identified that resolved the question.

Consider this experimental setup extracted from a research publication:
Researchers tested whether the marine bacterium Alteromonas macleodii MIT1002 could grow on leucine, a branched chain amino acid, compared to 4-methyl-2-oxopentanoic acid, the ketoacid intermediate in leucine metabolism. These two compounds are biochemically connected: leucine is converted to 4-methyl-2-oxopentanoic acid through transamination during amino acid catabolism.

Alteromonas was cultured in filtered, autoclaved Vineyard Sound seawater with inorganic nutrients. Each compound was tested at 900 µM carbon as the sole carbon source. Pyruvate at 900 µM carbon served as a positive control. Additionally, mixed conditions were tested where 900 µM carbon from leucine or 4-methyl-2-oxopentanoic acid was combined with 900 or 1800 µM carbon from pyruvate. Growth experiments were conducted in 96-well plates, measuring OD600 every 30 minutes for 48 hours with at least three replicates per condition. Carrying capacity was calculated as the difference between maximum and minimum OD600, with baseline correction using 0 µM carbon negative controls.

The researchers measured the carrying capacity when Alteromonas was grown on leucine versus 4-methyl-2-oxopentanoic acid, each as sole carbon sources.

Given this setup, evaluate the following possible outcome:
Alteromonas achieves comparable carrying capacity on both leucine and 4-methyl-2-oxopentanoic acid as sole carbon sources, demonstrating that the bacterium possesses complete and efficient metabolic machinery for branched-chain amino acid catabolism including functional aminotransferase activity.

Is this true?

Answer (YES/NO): NO